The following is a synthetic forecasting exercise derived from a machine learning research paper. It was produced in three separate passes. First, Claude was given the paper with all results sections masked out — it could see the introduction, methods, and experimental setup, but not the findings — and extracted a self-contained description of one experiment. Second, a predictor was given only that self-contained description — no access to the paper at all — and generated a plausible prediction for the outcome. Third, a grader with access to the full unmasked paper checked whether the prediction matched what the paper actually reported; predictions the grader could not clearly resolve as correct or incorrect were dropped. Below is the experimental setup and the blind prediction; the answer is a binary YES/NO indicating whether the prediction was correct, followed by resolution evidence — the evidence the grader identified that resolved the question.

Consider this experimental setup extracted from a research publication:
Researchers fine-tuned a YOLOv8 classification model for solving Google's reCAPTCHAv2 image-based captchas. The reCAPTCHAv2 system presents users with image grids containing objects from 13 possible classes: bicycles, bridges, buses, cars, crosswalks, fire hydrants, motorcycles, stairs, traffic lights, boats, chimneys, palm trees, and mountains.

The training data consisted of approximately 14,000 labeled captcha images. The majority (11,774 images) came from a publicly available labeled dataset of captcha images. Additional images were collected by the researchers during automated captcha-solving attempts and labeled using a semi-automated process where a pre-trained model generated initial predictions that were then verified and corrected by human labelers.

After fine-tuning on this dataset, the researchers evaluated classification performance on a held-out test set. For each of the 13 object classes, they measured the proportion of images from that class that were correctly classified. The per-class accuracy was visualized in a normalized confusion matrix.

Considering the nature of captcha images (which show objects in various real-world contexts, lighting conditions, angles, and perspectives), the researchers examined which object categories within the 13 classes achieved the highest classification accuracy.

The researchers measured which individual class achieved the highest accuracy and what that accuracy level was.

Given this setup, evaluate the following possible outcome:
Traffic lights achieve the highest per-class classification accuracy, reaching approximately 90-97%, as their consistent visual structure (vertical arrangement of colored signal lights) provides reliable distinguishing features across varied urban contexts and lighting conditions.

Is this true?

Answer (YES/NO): NO